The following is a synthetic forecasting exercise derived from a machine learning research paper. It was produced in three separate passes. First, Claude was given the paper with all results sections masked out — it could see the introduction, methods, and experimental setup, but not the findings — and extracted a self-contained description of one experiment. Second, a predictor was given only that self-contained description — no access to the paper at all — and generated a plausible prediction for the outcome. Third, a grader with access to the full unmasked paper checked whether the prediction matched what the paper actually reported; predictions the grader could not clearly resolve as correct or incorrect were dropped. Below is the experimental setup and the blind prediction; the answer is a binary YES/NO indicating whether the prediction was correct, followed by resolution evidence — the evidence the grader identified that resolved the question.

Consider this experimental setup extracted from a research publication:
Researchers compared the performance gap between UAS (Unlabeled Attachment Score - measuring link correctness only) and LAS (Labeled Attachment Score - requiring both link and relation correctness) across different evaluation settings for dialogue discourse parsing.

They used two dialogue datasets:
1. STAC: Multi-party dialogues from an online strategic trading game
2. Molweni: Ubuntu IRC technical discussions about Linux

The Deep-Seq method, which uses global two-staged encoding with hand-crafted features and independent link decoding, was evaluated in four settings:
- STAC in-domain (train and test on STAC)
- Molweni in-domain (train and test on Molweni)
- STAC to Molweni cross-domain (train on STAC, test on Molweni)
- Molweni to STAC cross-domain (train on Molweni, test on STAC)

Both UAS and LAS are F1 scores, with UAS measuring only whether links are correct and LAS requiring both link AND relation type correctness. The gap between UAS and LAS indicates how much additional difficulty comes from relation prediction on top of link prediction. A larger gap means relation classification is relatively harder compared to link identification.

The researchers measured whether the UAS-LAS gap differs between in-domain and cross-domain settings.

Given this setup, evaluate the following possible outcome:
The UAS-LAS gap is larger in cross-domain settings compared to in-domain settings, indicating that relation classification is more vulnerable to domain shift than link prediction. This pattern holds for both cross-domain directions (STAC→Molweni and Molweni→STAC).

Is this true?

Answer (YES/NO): YES